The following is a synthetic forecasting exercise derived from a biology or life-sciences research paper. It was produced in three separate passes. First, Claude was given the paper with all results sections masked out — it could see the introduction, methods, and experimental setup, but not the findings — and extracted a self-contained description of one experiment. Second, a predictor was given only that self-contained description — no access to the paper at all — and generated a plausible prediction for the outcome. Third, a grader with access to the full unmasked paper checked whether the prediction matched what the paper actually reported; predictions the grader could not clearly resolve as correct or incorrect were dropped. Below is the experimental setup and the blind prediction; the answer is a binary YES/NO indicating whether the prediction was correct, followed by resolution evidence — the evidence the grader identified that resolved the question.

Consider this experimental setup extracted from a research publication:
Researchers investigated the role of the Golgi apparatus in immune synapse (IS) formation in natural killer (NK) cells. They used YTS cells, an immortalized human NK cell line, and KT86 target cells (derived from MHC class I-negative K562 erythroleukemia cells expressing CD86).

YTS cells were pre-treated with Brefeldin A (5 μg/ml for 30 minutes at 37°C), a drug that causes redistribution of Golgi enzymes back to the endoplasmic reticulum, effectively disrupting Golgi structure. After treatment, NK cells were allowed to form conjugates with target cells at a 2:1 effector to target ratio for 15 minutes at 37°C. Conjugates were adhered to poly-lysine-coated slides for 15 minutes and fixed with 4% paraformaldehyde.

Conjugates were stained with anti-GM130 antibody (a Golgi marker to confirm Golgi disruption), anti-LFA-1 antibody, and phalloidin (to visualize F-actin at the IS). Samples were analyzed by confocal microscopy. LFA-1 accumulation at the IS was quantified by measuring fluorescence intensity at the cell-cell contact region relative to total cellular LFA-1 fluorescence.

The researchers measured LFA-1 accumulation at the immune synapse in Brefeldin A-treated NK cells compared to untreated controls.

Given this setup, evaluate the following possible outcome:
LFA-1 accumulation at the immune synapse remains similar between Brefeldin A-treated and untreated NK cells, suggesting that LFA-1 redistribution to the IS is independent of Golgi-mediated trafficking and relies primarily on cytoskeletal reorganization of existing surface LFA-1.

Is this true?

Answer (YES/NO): NO